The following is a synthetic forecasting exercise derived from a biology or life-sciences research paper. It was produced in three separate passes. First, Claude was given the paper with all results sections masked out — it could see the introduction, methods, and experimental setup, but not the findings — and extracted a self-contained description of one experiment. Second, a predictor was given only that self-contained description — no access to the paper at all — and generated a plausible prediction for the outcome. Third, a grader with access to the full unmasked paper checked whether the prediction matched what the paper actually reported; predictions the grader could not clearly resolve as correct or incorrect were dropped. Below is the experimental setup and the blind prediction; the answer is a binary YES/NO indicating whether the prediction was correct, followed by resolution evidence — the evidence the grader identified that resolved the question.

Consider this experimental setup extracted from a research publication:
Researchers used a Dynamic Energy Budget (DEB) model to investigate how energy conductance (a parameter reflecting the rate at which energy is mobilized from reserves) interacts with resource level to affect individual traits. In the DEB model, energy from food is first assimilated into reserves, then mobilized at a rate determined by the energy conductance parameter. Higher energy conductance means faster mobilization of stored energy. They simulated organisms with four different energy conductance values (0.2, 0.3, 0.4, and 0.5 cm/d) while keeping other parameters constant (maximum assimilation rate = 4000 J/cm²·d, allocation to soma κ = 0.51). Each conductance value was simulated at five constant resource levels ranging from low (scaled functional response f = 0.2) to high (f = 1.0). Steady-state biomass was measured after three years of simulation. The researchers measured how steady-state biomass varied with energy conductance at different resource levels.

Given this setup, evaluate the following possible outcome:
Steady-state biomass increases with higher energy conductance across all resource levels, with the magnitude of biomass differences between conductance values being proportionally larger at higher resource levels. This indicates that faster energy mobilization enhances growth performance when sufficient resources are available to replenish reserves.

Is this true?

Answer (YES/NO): NO